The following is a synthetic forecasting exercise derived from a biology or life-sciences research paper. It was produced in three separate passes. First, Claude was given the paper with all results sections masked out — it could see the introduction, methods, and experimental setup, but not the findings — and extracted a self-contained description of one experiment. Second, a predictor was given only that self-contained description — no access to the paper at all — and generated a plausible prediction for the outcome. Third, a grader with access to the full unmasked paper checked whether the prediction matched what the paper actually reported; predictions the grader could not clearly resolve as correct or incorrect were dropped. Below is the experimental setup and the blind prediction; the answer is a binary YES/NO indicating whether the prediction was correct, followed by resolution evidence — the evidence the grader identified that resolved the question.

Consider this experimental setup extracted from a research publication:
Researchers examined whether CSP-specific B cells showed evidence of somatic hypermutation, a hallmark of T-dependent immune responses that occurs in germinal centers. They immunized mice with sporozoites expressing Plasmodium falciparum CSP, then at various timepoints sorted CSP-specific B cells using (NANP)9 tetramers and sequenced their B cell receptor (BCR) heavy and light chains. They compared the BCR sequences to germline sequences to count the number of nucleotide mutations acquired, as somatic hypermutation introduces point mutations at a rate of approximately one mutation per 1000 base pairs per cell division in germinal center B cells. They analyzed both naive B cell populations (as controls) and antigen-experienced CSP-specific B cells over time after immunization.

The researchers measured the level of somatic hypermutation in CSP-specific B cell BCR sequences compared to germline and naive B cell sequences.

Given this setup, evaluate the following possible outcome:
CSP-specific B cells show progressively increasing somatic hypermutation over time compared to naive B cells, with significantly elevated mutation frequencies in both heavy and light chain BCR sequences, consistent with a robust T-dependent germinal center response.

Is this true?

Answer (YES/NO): NO